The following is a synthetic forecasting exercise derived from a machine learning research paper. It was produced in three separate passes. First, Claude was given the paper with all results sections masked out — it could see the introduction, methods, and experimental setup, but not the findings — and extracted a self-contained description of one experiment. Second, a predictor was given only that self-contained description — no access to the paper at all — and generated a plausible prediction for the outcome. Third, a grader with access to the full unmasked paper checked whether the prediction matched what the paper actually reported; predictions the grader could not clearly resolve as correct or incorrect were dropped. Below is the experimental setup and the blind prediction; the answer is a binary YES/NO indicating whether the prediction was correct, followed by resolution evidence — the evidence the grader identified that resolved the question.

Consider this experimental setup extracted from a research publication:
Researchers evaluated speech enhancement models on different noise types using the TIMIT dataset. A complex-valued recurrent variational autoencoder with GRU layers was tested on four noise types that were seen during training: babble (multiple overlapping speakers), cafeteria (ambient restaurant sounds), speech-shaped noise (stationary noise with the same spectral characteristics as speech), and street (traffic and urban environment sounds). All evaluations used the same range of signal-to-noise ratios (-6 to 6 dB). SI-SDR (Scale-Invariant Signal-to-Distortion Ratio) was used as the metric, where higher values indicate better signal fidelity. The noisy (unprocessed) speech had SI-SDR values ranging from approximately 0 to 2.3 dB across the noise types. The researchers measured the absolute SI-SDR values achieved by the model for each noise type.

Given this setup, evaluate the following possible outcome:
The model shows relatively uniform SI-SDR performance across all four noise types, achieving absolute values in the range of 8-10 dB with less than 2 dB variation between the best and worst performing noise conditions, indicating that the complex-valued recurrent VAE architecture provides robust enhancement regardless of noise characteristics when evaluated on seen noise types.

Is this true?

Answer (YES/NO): NO